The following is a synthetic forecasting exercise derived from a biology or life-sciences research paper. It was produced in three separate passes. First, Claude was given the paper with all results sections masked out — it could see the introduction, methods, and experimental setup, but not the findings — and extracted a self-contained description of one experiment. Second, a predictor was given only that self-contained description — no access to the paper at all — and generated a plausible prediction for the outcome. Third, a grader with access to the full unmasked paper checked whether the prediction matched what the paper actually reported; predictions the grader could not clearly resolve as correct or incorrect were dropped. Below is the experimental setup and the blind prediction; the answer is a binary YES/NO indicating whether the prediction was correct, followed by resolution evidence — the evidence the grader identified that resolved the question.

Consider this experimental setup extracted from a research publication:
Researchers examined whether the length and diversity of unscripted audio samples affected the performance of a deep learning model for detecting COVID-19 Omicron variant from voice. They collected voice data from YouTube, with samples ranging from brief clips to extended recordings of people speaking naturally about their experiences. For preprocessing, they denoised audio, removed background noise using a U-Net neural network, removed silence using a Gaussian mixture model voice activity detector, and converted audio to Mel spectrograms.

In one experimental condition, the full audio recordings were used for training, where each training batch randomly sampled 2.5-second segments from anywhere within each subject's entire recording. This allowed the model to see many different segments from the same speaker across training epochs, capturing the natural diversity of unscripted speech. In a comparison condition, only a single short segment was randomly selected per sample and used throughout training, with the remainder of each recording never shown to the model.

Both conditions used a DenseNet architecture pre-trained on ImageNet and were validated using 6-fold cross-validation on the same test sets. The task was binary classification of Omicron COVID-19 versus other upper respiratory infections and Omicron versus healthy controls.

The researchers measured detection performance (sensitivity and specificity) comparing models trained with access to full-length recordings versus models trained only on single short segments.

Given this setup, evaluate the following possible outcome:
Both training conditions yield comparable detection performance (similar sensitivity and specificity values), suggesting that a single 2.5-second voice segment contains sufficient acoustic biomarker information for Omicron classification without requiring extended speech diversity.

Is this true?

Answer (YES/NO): NO